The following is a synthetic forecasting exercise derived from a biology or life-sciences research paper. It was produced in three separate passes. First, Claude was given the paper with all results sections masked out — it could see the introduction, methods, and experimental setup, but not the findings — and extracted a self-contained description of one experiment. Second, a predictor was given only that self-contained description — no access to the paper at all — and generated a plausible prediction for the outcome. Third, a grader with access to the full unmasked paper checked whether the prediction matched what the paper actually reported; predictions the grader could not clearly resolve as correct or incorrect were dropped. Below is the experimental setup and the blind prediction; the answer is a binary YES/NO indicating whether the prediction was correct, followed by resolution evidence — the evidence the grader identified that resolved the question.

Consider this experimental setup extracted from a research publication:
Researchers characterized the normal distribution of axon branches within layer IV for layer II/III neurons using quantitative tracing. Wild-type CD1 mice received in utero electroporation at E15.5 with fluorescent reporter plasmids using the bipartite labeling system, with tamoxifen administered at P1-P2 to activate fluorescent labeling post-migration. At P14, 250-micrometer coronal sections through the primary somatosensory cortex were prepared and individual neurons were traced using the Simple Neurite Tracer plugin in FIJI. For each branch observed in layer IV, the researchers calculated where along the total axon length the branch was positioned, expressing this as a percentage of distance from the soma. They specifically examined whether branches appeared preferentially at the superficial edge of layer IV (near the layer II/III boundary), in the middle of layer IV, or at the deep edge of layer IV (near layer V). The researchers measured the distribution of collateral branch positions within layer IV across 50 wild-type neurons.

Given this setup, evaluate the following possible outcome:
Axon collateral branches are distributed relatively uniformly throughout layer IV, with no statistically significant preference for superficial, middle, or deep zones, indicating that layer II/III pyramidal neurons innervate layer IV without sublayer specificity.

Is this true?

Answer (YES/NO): NO